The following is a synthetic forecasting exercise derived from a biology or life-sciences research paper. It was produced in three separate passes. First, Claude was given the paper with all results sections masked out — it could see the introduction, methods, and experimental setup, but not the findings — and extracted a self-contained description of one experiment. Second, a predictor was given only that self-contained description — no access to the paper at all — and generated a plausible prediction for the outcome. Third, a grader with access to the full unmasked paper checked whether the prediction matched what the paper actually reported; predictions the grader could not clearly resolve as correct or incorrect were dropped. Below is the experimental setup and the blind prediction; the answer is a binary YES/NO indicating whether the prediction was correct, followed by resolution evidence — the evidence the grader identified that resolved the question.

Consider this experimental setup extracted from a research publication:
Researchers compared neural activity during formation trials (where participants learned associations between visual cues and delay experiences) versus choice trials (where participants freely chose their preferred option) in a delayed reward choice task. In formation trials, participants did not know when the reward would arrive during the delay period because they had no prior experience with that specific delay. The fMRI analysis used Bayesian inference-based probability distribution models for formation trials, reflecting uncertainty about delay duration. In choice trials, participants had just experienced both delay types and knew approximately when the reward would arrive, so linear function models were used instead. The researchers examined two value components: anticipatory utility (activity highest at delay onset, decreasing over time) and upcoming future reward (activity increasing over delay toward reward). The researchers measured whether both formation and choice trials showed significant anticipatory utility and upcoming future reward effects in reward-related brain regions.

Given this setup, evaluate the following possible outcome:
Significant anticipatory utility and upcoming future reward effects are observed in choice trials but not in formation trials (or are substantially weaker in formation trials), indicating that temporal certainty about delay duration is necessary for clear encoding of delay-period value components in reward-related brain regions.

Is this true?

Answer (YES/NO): NO